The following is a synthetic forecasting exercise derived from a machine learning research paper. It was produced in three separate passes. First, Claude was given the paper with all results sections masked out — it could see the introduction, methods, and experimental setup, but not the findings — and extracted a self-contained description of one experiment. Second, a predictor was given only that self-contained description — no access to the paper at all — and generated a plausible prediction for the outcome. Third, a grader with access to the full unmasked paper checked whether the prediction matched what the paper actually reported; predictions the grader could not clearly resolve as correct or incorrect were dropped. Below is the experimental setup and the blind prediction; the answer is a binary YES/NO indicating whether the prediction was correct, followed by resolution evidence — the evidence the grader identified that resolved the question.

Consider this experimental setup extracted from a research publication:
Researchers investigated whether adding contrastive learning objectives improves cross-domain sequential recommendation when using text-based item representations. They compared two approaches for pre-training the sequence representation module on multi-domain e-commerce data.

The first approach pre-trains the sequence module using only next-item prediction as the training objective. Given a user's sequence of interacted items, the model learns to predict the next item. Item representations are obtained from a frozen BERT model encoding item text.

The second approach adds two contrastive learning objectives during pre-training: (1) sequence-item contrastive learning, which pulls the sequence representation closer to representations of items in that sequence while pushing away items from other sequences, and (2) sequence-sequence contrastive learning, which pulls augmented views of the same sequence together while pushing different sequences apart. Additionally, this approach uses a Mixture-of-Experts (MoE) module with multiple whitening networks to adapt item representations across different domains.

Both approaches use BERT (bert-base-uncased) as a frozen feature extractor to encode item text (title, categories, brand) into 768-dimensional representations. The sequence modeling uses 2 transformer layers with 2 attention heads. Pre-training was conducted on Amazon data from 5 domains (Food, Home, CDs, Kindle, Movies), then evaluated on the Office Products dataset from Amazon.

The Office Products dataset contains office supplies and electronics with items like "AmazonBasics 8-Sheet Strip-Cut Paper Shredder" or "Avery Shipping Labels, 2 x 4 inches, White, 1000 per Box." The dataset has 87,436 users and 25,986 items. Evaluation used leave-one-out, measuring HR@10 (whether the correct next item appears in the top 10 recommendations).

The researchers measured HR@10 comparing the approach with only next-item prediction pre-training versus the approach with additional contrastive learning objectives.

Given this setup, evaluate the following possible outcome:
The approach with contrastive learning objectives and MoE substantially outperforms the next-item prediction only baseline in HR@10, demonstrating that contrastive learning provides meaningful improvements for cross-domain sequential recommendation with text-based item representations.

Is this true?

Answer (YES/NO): YES